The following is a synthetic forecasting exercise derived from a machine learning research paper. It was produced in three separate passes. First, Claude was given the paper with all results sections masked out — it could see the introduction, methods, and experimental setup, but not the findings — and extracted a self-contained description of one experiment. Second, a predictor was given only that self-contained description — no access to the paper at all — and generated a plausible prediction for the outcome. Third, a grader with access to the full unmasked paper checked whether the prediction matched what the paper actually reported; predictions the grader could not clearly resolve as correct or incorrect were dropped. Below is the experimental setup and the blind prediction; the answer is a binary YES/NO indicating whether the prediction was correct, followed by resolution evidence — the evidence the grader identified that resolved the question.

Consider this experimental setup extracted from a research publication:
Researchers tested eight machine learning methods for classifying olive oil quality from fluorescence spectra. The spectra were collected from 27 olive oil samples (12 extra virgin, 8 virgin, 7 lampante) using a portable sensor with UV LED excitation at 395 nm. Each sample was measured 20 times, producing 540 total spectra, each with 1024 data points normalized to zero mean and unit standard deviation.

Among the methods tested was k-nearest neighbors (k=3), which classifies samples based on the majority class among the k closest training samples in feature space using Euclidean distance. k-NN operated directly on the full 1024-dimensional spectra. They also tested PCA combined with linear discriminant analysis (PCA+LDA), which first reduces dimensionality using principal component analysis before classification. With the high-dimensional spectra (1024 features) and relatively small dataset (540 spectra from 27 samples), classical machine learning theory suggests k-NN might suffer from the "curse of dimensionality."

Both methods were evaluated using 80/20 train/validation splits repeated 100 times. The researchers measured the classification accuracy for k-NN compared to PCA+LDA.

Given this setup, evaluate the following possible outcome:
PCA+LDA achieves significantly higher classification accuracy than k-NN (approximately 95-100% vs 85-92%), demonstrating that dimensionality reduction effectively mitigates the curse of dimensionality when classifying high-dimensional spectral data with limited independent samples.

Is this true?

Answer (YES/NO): NO